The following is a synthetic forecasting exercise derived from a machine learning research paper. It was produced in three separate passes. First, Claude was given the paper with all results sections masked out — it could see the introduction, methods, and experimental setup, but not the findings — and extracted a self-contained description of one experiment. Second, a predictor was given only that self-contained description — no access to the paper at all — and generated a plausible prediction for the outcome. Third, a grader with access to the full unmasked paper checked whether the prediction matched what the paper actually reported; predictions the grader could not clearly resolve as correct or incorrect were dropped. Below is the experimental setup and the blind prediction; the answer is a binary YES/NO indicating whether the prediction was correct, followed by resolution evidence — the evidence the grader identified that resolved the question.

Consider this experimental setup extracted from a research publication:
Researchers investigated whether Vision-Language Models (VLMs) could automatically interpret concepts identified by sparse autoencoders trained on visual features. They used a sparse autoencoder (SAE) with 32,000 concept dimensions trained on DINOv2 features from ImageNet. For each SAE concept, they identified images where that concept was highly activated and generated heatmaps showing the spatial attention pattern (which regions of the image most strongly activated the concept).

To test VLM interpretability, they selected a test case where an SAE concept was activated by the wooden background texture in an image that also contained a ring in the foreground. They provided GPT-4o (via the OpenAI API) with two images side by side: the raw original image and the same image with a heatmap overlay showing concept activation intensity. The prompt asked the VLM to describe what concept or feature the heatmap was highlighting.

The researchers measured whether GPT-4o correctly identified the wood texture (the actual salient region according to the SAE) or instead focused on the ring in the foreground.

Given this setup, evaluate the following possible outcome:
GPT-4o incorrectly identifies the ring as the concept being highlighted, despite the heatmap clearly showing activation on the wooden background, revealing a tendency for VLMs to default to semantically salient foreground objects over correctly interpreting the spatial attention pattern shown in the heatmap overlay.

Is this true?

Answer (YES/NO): YES